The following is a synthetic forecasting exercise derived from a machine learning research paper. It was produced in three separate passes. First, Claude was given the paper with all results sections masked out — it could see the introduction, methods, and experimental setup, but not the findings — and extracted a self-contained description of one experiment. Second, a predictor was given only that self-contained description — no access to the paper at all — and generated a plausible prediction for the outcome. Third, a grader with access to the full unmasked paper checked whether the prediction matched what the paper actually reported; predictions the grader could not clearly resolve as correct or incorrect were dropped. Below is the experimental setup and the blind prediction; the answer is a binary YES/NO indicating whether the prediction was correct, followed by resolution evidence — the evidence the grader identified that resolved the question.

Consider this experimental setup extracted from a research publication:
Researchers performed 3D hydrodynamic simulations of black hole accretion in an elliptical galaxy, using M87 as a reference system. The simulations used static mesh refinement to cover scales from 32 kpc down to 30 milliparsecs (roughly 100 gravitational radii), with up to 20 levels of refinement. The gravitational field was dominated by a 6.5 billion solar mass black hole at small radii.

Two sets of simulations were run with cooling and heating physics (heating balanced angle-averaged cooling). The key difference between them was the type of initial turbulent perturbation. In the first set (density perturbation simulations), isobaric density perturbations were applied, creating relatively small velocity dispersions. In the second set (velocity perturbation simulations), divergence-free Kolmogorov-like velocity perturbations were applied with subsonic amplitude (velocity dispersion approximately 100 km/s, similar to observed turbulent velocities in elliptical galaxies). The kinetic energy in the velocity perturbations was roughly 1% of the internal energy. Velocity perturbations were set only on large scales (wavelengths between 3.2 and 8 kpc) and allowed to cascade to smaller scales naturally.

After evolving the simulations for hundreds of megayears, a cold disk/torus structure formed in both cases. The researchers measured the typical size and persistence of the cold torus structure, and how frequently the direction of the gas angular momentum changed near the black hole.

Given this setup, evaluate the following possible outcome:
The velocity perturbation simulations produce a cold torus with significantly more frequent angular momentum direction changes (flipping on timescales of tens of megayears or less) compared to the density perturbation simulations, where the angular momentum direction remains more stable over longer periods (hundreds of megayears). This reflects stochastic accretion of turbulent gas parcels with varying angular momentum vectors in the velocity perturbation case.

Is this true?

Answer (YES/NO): NO